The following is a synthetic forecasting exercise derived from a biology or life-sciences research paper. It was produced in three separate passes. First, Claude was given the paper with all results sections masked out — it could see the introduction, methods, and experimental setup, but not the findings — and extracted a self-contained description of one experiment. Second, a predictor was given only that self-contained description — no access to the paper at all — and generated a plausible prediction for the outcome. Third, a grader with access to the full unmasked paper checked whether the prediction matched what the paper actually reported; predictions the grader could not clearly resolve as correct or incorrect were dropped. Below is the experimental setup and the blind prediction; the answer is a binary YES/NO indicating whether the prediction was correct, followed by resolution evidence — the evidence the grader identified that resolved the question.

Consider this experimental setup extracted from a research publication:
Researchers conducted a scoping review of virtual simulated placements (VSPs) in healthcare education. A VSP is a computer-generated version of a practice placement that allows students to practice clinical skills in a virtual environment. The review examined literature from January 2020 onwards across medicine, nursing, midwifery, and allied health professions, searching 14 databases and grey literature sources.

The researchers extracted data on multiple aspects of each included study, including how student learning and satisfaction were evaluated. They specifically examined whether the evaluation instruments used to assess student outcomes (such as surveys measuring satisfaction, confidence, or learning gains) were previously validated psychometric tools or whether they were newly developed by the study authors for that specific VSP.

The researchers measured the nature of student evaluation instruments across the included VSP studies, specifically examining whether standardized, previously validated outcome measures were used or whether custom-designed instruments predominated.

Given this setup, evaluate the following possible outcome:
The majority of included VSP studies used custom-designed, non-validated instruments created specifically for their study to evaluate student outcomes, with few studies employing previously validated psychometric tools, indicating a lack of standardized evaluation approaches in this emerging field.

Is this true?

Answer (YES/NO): YES